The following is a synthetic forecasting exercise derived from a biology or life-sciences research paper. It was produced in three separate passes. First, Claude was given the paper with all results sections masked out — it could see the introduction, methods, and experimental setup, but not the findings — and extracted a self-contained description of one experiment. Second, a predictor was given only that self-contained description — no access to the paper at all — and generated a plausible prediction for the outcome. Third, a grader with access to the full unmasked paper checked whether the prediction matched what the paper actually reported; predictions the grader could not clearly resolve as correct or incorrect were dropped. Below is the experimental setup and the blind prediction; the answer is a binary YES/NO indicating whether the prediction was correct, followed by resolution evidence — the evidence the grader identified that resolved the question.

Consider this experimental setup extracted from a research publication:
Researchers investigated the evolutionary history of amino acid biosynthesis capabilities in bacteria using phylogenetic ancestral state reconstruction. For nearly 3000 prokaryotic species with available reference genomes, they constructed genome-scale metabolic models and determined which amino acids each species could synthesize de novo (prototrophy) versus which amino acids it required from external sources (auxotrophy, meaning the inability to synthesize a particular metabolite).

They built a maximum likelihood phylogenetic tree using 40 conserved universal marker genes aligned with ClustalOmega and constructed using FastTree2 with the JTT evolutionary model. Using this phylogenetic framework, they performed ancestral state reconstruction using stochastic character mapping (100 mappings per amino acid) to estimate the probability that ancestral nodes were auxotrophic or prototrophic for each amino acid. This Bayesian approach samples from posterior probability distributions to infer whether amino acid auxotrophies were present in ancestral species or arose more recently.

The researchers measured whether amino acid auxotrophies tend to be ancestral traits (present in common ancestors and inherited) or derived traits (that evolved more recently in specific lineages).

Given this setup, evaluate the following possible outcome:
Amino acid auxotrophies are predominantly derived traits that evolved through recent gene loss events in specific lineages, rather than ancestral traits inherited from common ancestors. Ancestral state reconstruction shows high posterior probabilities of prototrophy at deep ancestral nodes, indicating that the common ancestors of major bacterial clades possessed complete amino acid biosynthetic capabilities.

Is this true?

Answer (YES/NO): NO